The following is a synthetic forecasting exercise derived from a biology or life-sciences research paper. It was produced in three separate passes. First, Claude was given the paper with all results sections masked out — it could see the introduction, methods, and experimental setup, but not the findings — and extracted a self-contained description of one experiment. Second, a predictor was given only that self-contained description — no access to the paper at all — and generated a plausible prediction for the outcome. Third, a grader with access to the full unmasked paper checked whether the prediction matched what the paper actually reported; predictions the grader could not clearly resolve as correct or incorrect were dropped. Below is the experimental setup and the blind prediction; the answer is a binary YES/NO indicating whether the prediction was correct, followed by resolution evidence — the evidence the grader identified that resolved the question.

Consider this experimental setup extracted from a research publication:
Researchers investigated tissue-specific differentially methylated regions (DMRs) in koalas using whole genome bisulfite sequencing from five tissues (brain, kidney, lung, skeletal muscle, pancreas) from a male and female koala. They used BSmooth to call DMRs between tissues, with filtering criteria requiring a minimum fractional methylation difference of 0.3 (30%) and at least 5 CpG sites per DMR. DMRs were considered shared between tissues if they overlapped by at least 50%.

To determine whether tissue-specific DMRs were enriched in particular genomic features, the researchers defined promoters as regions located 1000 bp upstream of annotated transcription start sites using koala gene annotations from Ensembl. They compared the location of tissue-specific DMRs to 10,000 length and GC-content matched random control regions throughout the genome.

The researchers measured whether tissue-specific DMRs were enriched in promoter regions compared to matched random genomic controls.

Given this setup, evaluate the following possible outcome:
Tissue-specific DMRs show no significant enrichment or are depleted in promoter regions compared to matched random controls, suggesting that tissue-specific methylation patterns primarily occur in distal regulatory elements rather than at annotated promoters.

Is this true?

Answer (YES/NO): YES